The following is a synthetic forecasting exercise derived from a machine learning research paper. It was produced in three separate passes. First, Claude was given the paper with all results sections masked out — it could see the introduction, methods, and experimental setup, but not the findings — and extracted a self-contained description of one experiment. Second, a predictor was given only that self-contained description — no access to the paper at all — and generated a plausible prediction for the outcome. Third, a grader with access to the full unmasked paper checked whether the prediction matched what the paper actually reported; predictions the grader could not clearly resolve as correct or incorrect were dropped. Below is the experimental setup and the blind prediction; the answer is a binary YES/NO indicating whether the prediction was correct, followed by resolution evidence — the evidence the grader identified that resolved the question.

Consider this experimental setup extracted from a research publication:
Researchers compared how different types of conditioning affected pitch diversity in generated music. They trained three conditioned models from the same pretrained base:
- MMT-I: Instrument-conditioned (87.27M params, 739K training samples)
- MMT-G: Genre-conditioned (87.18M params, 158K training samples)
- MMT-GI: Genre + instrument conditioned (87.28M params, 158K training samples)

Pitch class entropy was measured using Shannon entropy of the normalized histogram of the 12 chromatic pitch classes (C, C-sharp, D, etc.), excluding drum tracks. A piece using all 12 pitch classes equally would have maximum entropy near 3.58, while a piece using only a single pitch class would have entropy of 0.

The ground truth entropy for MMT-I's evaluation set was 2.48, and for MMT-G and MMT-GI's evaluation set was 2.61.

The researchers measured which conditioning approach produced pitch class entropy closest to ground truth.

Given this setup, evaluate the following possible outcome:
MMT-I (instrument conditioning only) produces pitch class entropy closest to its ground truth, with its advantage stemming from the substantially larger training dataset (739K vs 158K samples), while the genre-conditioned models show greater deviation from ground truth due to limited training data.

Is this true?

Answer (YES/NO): NO